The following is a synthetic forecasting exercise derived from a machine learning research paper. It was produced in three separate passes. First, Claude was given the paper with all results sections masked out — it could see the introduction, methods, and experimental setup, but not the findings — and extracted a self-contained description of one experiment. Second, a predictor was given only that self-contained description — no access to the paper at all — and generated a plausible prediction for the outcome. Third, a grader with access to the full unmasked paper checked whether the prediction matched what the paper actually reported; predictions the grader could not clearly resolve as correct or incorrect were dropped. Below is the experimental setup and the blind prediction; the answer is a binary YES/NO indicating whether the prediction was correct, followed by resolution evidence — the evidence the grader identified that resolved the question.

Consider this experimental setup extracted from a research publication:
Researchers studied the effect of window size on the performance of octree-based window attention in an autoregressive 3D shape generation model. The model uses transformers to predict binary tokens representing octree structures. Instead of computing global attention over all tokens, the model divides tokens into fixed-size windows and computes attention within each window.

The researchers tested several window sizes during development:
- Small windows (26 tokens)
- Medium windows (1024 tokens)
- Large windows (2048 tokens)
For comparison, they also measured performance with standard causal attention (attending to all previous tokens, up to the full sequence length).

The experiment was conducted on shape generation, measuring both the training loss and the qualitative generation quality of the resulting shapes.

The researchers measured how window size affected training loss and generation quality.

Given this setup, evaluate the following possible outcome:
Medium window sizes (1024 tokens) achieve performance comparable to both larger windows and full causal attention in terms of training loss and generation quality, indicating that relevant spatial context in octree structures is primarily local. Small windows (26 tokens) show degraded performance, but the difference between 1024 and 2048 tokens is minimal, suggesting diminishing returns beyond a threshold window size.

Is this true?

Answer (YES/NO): NO